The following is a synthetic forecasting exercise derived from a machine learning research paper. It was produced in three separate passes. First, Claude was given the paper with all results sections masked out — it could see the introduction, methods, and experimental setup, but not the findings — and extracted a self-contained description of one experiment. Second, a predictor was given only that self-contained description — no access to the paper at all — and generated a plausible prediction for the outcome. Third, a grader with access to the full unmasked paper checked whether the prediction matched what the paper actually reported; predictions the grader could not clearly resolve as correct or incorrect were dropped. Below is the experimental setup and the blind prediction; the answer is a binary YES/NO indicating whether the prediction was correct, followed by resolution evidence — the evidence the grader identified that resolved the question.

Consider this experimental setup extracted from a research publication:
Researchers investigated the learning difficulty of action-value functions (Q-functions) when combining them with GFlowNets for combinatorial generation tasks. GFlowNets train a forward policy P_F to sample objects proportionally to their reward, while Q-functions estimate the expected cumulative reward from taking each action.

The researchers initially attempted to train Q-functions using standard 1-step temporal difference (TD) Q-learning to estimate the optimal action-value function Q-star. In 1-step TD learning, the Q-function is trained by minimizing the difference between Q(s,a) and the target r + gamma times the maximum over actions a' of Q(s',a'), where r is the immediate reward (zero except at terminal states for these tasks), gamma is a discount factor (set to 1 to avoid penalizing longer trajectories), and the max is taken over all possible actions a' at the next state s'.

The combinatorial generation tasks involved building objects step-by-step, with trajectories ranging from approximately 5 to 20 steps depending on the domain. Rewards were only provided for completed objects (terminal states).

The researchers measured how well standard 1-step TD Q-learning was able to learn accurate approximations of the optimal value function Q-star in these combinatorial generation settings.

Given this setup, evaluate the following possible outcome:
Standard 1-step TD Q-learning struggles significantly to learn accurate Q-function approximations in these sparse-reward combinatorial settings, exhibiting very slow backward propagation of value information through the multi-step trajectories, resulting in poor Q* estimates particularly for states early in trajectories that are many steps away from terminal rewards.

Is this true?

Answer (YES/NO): YES